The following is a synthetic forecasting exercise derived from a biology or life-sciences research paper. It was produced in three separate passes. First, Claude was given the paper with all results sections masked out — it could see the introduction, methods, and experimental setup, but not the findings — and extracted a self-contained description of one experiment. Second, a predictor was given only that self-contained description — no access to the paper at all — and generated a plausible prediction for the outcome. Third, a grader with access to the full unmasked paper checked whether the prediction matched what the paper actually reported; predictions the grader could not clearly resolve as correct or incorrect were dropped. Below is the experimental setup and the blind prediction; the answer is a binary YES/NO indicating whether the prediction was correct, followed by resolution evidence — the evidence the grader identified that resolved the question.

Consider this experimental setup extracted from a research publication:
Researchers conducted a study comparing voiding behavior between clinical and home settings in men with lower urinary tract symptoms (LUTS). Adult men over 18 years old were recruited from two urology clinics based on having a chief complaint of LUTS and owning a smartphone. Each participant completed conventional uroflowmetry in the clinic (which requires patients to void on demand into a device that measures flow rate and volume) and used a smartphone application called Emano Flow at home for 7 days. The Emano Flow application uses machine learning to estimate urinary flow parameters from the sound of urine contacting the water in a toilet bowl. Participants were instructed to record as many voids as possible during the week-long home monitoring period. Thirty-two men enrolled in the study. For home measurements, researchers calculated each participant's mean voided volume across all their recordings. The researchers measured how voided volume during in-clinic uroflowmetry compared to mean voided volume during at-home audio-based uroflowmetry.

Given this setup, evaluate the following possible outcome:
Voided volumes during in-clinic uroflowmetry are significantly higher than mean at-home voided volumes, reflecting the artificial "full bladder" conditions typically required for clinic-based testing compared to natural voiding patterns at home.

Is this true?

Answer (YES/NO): NO